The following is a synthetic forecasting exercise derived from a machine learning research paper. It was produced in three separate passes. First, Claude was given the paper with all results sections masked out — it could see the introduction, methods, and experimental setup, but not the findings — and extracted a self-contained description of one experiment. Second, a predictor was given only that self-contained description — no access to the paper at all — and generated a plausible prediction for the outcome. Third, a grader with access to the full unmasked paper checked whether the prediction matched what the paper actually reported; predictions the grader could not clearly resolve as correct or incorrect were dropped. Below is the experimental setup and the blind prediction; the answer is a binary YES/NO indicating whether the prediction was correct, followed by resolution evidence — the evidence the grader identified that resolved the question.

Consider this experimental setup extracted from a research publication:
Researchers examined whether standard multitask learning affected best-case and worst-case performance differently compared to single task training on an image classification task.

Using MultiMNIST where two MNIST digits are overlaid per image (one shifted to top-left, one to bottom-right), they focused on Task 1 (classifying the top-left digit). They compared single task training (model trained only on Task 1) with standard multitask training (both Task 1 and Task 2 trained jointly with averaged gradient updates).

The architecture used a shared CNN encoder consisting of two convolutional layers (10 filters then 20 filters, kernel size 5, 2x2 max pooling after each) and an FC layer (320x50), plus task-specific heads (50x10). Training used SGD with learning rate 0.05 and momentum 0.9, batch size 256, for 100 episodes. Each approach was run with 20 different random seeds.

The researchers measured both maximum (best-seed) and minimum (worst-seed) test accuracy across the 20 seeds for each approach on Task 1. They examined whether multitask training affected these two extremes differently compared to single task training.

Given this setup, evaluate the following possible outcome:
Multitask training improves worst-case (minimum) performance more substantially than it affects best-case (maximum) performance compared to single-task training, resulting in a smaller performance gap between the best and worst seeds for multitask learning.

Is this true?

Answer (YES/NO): NO